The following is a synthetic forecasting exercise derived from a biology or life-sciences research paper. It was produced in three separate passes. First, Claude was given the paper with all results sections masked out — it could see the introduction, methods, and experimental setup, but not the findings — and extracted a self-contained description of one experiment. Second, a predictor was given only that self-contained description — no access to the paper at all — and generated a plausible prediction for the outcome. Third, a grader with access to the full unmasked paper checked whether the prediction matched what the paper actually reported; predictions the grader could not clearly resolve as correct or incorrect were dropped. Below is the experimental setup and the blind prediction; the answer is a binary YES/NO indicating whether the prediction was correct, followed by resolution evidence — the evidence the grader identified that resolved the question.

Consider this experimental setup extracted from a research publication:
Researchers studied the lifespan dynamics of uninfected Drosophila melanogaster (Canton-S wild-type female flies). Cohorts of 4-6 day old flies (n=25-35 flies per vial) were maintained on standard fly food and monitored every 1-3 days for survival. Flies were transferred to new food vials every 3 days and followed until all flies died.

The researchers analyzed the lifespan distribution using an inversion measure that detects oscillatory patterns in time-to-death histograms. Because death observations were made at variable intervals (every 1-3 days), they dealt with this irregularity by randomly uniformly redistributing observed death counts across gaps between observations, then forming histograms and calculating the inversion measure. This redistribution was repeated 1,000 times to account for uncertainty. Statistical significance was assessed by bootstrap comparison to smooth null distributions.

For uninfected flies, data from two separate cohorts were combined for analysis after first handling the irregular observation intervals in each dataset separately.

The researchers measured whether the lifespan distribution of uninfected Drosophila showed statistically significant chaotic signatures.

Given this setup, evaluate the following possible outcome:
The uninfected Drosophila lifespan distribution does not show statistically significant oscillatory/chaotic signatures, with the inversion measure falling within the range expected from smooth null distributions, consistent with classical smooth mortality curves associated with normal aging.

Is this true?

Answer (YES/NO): YES